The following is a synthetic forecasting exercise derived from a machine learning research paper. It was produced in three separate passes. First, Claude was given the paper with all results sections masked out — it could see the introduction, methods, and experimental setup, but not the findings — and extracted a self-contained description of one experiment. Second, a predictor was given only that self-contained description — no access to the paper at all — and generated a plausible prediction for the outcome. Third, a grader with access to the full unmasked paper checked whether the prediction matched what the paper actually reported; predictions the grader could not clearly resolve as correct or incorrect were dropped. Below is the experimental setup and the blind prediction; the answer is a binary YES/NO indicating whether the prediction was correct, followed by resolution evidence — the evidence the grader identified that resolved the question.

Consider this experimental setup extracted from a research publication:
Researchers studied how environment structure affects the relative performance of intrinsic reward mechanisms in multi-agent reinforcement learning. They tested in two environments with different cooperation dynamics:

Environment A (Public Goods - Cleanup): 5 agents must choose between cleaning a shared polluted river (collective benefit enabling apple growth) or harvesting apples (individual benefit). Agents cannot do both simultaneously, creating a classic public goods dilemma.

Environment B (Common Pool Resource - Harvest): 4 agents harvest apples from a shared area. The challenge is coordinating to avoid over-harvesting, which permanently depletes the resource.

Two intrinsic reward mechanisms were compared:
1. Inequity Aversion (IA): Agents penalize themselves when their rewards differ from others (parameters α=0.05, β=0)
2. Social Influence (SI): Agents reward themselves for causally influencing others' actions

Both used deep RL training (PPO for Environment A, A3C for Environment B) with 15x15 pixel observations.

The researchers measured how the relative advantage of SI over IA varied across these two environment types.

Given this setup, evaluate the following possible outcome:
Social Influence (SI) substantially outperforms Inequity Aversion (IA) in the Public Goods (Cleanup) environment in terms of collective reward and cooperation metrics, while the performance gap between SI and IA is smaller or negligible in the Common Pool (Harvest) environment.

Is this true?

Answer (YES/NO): YES